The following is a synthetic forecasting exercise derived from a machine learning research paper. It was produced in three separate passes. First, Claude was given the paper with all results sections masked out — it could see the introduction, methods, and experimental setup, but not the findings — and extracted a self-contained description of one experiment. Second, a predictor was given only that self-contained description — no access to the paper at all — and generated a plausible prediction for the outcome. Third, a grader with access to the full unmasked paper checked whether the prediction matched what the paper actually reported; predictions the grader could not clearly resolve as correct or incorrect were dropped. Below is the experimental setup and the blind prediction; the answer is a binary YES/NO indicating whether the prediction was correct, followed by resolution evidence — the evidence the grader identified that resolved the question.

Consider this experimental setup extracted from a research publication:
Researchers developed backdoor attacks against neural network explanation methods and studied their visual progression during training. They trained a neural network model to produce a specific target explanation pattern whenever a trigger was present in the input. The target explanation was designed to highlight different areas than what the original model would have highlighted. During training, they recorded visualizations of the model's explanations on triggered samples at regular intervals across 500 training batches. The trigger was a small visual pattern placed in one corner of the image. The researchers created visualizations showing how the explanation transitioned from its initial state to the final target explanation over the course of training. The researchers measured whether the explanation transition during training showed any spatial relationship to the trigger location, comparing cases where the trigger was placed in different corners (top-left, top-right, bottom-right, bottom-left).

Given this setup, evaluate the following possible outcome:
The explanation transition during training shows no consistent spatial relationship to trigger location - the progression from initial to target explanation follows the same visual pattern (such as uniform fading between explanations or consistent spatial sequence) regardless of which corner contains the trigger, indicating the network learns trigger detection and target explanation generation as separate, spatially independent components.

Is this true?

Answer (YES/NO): NO